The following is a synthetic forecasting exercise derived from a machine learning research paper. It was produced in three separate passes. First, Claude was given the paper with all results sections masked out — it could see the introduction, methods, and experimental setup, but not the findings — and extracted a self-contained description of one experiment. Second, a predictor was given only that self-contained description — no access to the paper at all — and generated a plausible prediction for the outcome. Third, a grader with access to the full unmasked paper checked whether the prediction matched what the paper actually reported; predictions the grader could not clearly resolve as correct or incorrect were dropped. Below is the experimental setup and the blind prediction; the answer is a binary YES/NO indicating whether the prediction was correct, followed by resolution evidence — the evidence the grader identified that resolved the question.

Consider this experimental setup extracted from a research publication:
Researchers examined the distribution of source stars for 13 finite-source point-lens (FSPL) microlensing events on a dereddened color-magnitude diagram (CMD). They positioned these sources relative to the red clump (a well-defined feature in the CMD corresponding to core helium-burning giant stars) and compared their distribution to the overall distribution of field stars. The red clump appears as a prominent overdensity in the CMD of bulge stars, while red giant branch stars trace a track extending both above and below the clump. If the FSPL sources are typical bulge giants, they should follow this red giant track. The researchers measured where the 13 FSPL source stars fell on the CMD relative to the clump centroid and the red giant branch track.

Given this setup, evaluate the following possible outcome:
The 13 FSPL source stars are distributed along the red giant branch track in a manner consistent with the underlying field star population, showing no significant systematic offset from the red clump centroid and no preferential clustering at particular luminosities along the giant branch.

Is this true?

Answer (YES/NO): NO